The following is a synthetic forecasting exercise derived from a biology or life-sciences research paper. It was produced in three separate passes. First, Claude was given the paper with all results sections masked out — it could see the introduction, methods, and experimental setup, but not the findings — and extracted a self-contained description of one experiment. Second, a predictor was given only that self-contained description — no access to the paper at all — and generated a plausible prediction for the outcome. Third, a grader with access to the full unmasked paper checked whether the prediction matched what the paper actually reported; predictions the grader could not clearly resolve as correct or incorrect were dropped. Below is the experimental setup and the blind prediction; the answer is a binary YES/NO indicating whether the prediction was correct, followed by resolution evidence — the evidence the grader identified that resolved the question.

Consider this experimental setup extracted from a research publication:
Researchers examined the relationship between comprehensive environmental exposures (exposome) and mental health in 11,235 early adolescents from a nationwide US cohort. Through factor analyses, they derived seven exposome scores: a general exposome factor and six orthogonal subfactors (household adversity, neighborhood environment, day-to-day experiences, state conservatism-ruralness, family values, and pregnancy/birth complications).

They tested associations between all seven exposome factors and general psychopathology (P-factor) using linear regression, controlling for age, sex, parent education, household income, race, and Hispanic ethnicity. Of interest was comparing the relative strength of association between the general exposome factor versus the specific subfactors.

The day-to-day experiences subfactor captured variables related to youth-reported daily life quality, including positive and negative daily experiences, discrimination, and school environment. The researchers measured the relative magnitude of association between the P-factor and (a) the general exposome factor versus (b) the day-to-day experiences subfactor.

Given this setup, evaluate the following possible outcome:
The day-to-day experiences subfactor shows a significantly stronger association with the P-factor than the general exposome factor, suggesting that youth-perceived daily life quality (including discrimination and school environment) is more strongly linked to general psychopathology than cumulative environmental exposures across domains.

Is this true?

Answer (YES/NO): YES